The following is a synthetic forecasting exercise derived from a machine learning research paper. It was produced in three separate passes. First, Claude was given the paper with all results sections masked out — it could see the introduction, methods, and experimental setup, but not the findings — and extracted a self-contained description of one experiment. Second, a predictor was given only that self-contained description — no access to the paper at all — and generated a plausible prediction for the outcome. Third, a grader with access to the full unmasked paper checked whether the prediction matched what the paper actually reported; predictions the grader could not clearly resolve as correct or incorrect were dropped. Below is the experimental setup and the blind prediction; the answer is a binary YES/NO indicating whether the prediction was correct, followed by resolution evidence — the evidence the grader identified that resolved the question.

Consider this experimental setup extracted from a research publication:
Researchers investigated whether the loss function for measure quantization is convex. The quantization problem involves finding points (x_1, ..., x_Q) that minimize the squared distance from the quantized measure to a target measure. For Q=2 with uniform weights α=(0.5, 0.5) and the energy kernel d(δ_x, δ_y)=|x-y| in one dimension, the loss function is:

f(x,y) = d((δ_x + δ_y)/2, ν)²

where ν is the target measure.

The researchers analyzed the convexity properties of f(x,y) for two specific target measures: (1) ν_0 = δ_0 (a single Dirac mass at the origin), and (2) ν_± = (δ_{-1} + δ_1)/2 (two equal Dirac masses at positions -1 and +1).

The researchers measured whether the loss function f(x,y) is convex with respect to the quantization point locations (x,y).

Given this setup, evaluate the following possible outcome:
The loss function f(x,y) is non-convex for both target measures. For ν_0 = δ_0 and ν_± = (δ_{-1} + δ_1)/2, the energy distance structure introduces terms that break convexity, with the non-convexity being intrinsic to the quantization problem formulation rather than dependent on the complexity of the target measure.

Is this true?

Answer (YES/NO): YES